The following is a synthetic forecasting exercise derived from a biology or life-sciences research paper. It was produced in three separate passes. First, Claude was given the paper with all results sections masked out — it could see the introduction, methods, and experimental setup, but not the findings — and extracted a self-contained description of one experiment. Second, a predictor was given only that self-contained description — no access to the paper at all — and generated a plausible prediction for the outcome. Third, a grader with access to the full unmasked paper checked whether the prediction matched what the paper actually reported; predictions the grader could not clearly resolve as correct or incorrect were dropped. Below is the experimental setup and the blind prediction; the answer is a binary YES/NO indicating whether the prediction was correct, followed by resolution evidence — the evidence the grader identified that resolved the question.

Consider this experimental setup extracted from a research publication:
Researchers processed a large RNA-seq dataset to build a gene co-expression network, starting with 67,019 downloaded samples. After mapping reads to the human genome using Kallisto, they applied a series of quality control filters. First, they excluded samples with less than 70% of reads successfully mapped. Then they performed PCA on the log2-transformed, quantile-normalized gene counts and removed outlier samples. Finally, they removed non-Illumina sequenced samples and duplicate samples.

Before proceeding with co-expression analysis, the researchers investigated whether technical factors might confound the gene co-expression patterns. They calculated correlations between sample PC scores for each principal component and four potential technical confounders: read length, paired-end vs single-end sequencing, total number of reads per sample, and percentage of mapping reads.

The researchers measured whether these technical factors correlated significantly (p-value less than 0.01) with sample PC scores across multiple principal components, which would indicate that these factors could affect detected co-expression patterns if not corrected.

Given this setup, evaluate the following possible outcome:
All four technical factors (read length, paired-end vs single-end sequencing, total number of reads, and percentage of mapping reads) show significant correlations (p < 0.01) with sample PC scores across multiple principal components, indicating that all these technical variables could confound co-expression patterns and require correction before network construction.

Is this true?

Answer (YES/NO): YES